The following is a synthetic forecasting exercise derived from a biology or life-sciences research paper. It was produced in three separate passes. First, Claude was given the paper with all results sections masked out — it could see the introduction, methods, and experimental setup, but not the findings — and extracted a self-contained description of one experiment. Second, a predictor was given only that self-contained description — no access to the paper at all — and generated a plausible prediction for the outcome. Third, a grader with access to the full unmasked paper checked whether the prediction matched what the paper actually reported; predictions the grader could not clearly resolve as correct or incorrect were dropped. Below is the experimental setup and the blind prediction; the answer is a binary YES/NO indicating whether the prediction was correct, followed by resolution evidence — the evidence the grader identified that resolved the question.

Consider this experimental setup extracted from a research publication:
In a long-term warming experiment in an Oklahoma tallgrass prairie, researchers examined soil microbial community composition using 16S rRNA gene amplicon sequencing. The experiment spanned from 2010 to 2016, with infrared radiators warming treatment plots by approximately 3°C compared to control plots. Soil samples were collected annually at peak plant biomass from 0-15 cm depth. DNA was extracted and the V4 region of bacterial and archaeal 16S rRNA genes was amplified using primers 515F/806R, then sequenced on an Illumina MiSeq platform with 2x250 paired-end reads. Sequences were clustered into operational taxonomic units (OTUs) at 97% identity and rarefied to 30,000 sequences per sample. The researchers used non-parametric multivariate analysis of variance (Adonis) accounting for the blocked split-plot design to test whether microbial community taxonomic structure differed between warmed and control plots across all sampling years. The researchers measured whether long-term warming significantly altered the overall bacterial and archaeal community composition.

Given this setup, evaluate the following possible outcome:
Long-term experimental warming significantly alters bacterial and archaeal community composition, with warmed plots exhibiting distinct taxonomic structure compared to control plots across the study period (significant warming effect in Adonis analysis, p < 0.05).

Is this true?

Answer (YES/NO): YES